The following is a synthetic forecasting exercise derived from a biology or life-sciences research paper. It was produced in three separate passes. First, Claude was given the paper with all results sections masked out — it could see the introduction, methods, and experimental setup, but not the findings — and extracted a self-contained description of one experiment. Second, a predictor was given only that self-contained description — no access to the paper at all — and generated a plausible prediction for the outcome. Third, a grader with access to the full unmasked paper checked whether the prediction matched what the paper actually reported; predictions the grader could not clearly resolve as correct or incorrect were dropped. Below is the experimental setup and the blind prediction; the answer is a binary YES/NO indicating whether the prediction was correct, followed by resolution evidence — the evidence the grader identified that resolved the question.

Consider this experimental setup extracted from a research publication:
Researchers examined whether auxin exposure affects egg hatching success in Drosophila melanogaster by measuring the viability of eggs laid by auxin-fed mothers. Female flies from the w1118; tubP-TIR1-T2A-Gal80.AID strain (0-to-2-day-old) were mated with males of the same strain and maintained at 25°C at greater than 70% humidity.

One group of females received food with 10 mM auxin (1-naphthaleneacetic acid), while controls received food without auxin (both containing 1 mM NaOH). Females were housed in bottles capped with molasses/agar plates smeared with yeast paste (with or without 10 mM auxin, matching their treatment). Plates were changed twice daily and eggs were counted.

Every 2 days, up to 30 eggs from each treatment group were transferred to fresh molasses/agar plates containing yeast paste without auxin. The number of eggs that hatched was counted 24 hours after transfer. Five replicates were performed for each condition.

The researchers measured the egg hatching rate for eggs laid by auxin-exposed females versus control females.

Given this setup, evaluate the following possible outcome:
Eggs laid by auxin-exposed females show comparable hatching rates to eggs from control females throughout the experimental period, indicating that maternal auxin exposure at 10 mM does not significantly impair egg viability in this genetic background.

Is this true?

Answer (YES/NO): YES